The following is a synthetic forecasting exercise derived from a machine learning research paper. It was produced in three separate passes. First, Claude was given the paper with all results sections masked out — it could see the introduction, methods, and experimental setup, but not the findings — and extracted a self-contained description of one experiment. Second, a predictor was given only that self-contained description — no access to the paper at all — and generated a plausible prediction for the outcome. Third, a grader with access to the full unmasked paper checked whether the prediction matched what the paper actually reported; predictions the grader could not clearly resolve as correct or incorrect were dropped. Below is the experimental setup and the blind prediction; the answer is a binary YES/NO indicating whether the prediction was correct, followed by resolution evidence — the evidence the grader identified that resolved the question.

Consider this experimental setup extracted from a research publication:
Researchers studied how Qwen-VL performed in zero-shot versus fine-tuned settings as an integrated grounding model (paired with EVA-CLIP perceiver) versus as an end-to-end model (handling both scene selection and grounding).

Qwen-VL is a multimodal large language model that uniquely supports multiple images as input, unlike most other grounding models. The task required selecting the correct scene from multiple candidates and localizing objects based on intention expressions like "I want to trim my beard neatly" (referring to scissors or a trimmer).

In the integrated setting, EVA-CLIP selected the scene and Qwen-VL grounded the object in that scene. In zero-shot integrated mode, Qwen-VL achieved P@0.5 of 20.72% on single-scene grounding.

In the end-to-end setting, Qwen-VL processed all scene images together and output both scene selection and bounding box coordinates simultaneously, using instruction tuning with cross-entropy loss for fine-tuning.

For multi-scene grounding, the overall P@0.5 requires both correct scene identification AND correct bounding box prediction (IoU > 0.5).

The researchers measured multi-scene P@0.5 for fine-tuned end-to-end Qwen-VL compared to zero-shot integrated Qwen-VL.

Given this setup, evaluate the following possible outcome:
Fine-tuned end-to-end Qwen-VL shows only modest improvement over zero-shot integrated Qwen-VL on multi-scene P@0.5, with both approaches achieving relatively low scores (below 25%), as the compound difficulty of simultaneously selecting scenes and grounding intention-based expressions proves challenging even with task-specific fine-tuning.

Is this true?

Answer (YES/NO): NO